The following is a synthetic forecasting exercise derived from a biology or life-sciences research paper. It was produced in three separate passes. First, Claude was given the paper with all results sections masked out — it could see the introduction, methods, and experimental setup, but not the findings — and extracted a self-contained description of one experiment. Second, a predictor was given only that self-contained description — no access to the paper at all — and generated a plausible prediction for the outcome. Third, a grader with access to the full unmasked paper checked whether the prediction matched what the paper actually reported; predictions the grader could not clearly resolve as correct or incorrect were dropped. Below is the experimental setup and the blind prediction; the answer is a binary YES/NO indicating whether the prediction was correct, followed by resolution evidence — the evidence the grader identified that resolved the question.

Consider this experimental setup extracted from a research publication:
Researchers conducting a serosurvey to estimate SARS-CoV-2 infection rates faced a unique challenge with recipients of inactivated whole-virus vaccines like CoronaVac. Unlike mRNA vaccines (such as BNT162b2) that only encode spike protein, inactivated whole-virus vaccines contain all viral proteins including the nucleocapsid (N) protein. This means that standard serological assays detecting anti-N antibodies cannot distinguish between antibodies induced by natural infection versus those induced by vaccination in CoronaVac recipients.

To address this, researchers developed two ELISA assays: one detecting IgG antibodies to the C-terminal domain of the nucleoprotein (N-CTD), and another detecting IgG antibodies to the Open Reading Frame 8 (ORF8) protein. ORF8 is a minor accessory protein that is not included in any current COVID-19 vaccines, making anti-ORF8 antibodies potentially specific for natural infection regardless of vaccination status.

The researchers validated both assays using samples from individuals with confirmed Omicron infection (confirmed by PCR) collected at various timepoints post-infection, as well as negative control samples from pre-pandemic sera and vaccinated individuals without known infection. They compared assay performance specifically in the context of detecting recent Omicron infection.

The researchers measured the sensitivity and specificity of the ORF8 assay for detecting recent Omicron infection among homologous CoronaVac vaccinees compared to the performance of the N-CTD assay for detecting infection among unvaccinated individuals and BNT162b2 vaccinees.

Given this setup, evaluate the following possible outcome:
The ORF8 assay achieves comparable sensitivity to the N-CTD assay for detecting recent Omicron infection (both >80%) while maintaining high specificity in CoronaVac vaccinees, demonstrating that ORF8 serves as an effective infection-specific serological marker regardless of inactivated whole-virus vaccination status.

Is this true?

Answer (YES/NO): NO